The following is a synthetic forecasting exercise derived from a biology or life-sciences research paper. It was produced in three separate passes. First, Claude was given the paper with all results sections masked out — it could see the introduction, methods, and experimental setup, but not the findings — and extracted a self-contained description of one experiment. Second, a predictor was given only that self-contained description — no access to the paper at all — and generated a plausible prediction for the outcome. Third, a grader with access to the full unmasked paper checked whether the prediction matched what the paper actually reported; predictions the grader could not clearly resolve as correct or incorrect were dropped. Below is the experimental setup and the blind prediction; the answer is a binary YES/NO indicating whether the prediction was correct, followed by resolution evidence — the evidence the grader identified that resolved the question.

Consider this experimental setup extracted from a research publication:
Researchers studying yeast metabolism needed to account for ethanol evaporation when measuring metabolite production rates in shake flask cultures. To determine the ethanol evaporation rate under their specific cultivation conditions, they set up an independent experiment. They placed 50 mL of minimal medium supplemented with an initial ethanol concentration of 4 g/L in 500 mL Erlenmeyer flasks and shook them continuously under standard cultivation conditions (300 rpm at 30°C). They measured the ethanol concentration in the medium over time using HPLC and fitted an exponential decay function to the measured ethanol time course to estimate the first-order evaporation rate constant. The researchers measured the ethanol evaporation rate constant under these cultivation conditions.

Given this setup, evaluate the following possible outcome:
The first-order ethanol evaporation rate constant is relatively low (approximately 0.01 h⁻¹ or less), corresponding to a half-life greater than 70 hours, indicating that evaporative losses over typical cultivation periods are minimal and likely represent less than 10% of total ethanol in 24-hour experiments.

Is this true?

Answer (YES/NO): NO